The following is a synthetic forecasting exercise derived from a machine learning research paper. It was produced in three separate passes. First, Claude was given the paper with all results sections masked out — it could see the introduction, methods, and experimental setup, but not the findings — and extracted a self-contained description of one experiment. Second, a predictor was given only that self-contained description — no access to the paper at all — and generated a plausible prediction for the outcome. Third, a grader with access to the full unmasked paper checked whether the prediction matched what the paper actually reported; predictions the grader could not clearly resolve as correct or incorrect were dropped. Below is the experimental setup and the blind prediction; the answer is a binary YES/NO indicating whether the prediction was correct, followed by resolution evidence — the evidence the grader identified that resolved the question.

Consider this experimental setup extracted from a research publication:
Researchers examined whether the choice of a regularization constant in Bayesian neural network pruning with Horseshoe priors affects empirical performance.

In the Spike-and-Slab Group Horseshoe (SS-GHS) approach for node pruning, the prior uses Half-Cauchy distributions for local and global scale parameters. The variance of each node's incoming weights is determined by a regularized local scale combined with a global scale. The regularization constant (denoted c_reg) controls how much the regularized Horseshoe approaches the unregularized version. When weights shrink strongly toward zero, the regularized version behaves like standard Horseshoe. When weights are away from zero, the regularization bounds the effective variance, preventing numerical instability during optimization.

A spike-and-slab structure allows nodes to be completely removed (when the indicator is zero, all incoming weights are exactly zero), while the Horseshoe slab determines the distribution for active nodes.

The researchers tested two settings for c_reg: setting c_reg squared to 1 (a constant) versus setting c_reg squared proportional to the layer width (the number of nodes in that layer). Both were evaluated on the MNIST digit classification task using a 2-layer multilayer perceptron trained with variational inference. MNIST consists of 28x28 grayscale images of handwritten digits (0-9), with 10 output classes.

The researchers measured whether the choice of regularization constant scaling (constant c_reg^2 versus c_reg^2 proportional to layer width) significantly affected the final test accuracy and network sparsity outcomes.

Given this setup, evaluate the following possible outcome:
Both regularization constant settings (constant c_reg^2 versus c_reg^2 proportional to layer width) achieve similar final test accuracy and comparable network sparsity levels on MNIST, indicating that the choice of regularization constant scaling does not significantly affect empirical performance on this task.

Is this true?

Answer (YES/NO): YES